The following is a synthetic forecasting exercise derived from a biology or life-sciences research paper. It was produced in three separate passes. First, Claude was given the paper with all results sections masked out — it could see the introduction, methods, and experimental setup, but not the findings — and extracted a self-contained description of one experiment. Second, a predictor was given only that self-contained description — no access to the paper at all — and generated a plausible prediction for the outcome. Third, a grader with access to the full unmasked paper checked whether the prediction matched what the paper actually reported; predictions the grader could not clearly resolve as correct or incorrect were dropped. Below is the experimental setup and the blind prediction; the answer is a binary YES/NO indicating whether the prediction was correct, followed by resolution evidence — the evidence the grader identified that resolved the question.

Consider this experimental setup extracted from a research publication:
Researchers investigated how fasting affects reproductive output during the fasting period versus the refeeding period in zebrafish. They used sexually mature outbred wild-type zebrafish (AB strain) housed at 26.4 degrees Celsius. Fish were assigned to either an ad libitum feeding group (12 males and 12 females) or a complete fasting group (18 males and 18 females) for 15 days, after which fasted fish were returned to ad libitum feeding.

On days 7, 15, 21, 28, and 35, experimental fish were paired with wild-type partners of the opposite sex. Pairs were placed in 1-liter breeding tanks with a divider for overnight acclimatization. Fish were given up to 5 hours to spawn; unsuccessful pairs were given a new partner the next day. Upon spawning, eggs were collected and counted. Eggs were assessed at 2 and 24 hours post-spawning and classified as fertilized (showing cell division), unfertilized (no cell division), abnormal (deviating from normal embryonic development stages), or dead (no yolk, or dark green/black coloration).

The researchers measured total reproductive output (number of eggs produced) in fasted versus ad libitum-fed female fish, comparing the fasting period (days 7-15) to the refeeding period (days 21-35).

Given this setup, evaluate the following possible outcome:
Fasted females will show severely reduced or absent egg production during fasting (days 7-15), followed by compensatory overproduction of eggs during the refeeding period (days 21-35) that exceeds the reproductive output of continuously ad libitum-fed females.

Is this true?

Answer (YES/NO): NO